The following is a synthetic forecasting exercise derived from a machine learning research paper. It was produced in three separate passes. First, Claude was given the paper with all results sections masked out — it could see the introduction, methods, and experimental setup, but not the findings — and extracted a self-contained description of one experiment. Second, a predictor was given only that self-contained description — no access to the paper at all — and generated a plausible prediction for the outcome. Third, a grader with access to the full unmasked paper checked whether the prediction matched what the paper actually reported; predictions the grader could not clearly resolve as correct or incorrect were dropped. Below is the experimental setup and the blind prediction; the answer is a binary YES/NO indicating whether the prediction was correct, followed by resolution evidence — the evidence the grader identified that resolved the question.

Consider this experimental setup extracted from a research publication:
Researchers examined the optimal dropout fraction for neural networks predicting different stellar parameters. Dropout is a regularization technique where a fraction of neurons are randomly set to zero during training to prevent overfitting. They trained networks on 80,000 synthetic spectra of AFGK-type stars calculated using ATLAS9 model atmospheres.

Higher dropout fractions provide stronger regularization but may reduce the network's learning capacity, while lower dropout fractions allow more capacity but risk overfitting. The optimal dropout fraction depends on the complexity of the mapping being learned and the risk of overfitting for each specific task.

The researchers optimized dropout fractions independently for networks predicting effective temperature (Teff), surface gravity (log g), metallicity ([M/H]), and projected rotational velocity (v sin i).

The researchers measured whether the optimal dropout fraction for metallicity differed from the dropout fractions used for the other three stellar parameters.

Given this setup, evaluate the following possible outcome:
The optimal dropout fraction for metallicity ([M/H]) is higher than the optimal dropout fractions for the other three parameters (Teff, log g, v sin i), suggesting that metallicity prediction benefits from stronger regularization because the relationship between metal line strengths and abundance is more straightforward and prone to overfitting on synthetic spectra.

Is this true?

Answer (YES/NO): NO